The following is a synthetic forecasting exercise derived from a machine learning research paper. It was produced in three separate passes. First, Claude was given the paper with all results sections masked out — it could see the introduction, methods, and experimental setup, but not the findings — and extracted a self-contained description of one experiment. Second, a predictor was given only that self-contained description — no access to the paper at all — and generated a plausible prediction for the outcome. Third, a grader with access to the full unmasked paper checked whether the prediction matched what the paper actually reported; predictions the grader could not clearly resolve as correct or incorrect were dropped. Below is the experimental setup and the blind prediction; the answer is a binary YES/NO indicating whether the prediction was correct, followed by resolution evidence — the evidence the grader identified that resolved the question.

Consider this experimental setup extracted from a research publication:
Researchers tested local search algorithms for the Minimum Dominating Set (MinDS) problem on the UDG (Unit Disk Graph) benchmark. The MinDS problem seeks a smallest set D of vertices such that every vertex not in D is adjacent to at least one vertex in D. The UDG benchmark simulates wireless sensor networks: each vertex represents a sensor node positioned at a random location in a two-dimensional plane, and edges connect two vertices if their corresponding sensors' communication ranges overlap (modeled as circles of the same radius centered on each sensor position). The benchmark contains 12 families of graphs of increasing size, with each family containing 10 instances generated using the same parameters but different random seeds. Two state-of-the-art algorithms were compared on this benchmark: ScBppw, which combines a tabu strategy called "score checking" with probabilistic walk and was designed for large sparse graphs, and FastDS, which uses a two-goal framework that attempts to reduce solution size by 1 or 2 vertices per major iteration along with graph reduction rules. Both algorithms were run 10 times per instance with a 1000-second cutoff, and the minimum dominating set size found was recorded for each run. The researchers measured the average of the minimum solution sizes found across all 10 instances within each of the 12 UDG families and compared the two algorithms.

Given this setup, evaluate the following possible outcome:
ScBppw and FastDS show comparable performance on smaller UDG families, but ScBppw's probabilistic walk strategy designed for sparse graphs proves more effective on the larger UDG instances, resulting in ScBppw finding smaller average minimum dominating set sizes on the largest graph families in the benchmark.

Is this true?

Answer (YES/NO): NO